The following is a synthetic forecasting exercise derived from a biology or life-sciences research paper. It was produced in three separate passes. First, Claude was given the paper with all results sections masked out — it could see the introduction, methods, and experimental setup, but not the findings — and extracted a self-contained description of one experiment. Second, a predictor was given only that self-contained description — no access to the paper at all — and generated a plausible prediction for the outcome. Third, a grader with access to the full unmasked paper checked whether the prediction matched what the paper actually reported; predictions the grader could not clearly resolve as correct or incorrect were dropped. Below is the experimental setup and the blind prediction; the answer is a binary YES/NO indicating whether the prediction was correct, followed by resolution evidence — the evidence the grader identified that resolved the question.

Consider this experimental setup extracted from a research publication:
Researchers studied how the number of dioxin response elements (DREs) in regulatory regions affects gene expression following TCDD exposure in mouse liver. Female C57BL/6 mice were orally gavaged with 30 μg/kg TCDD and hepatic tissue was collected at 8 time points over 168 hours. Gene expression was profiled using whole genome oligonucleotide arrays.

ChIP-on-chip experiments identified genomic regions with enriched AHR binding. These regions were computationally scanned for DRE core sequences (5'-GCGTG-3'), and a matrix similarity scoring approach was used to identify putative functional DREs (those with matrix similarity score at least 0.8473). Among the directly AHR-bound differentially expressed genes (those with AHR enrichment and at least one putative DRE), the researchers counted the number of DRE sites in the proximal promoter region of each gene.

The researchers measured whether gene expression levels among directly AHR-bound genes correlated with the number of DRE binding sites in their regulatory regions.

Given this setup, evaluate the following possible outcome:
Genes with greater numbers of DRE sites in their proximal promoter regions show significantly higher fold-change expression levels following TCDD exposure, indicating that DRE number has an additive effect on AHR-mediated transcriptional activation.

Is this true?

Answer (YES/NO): NO